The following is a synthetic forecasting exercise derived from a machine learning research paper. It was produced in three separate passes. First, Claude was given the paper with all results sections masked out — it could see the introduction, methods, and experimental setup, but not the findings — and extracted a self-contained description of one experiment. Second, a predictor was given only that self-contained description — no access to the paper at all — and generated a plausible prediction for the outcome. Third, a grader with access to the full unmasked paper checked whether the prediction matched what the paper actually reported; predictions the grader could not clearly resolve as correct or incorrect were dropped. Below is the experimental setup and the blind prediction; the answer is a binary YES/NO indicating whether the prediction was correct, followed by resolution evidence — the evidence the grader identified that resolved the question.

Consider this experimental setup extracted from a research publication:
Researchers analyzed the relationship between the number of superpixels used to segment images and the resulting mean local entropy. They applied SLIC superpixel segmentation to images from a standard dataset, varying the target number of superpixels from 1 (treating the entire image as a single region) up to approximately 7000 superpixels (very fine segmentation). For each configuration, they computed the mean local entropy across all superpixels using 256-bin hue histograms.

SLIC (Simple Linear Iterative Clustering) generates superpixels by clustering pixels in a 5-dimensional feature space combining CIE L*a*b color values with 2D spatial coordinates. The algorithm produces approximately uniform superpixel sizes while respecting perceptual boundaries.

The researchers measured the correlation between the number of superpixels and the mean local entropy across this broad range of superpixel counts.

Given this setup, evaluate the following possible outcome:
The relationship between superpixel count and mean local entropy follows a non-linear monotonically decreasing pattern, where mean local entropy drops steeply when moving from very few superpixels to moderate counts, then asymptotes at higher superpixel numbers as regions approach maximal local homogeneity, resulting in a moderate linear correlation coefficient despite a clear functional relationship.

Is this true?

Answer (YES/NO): NO